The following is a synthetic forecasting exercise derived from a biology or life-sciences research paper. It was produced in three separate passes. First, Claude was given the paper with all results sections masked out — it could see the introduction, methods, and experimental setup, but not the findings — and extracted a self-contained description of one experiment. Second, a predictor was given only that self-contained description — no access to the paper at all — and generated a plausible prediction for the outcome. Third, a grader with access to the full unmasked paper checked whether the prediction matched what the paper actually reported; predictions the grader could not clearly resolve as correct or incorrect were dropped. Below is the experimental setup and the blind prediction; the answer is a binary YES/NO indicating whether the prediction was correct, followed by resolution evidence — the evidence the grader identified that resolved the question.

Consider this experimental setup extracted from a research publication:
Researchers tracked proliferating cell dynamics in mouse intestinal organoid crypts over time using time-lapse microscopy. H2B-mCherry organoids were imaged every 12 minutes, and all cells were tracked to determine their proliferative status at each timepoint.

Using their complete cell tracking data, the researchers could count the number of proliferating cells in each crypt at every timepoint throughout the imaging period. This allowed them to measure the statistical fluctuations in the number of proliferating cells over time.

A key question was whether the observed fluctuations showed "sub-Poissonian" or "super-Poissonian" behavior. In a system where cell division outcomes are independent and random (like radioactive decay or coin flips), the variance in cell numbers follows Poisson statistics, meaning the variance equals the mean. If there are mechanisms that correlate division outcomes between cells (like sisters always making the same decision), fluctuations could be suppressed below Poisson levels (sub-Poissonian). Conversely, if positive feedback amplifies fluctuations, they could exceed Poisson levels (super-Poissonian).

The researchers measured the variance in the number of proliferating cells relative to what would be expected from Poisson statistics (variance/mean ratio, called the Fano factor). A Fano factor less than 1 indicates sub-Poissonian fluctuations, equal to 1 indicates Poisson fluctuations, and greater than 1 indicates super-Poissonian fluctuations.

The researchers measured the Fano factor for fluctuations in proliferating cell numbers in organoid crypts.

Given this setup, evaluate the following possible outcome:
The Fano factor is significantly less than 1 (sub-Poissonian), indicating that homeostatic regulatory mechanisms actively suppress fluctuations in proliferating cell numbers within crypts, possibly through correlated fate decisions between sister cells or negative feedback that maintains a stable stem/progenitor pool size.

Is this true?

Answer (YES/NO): YES